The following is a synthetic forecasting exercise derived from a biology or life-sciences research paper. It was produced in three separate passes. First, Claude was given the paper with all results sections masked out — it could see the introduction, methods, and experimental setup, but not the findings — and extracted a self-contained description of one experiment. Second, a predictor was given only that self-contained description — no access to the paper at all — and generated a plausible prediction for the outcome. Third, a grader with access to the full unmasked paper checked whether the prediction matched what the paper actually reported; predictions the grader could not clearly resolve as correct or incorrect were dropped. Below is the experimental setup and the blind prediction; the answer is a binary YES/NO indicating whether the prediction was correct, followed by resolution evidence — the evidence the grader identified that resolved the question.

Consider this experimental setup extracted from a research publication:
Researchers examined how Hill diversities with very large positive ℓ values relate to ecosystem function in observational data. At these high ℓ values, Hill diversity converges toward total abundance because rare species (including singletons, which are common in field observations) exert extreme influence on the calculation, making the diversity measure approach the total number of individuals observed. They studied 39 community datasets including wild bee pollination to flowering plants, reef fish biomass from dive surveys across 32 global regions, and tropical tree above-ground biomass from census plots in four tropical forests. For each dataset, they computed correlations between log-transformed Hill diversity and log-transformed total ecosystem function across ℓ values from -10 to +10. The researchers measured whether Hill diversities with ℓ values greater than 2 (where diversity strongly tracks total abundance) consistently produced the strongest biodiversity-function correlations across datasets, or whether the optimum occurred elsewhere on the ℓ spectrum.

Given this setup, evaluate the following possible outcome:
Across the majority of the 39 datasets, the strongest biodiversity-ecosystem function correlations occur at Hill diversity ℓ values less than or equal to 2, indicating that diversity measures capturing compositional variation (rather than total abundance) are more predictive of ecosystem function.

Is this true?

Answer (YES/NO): YES